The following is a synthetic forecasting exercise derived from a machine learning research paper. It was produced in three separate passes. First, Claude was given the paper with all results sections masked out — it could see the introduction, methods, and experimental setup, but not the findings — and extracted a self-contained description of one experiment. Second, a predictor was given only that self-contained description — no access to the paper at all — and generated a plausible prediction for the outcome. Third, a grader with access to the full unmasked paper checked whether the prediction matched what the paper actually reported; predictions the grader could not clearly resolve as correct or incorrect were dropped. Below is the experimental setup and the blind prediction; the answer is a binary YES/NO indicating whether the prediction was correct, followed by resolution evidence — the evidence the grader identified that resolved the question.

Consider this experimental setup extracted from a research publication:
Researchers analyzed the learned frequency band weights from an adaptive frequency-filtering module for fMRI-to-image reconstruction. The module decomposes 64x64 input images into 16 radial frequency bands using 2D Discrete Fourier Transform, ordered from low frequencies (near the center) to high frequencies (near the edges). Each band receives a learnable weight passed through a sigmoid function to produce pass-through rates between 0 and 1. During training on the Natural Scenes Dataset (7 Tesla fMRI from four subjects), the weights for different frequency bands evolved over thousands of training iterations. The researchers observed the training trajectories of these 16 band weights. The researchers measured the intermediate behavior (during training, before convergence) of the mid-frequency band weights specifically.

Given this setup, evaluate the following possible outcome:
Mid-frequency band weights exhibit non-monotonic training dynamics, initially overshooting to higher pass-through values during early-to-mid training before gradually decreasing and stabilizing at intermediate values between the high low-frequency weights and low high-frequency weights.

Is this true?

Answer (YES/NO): YES